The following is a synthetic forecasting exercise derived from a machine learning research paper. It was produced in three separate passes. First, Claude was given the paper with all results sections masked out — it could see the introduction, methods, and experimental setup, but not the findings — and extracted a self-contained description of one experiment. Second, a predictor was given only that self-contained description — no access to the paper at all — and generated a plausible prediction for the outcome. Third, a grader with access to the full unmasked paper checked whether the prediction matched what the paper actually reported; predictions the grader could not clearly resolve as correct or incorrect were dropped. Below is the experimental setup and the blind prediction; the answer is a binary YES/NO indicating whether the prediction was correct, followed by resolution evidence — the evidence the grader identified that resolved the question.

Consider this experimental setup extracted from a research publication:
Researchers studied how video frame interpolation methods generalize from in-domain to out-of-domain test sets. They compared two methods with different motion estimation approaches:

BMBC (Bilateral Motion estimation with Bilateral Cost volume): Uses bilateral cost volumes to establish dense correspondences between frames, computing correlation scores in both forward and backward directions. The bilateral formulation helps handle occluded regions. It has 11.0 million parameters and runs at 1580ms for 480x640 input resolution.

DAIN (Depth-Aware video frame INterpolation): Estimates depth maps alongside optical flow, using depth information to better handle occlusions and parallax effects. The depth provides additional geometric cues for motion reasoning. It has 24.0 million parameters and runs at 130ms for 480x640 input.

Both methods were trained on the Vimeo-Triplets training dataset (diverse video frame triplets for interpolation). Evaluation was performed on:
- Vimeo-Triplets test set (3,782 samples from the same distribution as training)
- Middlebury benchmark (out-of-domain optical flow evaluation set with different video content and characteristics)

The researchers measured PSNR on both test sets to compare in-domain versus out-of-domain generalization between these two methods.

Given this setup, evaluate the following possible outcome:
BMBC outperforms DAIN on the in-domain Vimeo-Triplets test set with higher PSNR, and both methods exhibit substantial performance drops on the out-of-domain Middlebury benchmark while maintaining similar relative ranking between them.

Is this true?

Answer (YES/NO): NO